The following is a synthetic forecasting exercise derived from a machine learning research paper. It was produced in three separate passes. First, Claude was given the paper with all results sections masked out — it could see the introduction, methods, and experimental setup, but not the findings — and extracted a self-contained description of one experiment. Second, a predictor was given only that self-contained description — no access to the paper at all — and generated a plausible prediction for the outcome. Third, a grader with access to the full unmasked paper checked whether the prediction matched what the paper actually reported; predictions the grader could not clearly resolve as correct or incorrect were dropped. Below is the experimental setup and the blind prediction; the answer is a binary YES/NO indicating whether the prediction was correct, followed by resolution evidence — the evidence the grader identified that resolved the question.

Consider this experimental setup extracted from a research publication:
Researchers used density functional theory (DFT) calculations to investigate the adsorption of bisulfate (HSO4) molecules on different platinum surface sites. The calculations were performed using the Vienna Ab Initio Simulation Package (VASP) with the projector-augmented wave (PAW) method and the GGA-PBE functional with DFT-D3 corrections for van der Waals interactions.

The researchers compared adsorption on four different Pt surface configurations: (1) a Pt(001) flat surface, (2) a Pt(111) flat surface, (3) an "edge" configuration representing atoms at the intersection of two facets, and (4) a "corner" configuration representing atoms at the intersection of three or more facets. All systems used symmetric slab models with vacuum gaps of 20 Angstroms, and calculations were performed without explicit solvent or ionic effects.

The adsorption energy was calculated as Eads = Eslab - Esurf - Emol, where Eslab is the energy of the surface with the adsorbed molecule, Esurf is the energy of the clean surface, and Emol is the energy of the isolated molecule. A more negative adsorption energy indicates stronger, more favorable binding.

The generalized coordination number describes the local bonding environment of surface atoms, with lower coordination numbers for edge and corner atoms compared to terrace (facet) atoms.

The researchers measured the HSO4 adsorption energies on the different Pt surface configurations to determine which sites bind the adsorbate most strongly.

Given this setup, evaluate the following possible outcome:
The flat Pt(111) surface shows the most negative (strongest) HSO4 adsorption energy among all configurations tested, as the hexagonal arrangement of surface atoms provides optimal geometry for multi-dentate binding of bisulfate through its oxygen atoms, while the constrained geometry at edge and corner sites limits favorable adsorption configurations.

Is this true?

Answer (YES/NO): NO